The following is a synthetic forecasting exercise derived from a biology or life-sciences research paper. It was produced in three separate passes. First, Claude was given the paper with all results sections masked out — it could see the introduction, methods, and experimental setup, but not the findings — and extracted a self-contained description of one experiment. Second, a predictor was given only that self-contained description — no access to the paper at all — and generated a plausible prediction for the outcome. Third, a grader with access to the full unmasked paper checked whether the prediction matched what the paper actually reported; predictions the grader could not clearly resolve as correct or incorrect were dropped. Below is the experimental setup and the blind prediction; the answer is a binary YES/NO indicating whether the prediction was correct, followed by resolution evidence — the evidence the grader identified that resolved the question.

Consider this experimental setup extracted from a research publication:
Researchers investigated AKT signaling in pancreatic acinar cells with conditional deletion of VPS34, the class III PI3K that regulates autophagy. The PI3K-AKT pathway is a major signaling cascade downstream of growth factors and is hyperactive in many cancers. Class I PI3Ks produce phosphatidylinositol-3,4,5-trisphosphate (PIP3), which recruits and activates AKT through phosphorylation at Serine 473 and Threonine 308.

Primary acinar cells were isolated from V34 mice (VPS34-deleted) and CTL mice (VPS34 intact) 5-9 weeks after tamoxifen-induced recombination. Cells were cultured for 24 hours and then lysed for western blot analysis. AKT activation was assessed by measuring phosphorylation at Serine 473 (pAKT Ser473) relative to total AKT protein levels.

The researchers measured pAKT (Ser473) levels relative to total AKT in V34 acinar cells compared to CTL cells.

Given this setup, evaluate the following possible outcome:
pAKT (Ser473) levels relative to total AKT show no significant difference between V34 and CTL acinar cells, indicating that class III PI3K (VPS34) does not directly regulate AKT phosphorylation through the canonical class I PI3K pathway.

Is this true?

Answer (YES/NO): NO